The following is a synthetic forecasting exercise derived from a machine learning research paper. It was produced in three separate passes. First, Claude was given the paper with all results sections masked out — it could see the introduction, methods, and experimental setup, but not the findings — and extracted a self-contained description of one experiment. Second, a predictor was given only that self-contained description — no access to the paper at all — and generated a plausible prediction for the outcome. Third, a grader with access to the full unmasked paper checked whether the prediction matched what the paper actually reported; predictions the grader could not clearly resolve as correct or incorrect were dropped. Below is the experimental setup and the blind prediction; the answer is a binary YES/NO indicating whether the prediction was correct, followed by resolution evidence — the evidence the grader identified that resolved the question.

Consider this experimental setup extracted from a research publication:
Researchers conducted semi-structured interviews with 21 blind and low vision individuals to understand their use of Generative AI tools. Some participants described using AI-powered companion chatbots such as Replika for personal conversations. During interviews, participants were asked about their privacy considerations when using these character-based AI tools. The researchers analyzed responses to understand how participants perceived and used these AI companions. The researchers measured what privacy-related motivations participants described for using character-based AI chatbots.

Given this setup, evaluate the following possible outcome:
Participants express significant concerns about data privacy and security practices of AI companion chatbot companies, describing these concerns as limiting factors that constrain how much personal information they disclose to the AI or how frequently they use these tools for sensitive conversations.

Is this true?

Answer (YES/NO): NO